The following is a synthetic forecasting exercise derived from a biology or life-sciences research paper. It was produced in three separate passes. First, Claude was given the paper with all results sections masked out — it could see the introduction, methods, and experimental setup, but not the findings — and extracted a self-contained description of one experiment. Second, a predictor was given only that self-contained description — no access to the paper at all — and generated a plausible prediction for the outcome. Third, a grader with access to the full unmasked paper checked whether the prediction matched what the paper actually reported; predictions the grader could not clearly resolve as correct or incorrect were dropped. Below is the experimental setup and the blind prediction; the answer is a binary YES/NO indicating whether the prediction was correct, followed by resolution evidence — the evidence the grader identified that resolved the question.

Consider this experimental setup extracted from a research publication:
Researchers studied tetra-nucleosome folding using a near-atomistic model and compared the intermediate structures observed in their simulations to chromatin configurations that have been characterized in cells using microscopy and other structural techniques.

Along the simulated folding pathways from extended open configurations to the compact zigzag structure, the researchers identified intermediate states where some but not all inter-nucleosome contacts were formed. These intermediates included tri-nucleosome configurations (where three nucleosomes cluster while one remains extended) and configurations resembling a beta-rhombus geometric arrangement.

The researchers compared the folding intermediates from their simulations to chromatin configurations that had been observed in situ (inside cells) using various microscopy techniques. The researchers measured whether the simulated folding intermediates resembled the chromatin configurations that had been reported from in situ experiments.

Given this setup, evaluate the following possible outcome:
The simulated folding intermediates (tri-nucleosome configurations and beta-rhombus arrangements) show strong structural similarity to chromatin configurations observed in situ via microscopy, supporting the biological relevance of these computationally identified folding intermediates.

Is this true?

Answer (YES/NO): YES